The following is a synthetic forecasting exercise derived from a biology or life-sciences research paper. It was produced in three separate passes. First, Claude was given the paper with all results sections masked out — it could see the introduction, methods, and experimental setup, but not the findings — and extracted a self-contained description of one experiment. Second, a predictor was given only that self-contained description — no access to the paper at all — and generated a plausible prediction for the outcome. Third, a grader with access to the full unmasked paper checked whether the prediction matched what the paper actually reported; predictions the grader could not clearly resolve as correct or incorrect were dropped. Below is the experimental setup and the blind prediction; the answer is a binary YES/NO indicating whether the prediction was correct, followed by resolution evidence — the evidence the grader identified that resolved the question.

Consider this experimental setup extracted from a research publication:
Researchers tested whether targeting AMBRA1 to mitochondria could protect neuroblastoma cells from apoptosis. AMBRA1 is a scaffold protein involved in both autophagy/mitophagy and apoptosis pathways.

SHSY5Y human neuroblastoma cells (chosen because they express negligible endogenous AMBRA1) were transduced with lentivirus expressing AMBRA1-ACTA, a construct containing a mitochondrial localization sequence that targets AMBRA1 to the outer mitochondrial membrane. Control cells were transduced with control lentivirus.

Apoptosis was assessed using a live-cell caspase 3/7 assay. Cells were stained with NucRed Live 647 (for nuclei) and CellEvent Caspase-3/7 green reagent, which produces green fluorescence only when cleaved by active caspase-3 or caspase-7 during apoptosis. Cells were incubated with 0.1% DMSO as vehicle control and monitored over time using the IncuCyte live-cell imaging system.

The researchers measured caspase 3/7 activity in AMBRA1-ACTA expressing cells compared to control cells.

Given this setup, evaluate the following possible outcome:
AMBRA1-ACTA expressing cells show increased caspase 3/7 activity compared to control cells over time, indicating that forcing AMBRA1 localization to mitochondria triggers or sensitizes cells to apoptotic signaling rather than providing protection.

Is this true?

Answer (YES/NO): NO